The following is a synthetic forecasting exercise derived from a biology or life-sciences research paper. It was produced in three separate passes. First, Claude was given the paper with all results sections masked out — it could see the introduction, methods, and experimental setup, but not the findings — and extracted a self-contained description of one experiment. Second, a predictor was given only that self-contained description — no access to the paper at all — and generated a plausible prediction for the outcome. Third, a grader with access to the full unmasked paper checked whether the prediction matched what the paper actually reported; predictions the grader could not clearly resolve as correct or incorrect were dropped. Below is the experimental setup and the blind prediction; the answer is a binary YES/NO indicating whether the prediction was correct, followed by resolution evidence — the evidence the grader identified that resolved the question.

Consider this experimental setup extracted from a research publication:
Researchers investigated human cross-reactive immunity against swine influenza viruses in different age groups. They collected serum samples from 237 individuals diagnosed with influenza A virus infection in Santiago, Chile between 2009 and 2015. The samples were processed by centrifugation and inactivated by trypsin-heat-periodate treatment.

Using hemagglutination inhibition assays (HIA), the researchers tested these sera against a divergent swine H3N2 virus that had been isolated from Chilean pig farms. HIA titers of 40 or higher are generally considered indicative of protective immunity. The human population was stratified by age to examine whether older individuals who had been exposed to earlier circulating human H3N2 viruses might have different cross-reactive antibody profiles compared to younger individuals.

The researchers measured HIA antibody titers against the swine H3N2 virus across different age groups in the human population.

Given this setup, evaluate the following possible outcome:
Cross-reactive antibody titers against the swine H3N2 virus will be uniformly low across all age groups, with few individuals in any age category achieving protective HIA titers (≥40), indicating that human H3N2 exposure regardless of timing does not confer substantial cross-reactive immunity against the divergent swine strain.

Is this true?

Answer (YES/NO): YES